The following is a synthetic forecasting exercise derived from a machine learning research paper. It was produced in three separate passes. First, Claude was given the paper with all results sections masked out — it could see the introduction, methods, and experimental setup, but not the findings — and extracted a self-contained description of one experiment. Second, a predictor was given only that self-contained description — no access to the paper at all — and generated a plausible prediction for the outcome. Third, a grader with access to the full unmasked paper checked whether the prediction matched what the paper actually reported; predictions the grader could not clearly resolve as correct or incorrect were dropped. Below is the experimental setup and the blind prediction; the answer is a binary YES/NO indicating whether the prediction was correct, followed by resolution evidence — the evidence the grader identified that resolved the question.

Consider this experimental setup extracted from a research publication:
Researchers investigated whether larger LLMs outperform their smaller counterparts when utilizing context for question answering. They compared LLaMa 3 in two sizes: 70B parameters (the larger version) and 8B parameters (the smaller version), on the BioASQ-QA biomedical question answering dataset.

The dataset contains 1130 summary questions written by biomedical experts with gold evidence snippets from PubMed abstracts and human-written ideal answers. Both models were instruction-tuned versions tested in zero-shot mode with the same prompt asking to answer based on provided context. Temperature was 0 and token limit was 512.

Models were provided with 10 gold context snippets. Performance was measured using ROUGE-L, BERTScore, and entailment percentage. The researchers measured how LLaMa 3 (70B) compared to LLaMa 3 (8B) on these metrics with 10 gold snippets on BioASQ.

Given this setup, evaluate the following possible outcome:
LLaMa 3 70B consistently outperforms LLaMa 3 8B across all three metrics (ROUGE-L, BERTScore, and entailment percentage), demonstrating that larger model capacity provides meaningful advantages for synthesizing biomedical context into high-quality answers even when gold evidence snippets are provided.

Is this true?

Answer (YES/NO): NO